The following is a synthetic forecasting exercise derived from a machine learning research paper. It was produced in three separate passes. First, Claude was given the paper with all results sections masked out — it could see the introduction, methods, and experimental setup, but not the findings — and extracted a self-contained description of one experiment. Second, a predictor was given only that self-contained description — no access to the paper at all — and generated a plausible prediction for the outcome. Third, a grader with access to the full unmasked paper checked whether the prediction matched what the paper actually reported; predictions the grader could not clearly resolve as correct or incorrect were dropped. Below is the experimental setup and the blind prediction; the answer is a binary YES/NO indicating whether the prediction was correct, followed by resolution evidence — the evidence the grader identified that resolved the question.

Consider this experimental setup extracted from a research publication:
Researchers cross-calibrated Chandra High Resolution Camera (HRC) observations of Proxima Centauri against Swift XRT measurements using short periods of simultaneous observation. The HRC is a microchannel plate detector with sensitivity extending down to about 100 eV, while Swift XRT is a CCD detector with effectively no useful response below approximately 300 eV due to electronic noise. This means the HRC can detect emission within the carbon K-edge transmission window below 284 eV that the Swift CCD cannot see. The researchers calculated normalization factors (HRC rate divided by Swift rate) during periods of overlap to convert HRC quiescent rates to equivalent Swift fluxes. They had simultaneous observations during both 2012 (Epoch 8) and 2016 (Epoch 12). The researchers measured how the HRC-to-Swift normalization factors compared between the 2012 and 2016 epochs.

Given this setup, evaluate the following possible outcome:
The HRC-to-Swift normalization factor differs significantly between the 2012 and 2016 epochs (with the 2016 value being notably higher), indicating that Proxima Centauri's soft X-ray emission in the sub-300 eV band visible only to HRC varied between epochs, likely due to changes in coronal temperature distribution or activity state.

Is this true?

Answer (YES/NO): NO